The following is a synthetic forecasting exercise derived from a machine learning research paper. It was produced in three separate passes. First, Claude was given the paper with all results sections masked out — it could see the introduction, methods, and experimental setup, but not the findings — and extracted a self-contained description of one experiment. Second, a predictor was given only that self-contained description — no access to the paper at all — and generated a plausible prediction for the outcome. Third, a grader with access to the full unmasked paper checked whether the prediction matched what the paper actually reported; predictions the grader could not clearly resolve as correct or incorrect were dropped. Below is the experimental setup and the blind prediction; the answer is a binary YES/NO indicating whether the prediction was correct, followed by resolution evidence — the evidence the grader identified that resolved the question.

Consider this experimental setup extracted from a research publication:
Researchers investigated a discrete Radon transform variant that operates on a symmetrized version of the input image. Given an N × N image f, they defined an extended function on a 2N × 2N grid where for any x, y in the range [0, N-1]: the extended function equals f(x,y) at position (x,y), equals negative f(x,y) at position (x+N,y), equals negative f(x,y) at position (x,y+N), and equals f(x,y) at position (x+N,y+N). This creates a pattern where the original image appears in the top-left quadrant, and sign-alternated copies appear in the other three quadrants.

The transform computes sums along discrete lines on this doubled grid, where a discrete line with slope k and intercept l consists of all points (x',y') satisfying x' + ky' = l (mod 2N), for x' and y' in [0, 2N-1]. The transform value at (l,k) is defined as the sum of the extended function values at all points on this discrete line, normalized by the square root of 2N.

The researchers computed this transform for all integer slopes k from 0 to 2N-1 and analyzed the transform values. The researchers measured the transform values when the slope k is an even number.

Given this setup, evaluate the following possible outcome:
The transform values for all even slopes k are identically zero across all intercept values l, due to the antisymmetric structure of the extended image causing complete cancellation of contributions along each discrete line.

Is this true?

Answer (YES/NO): YES